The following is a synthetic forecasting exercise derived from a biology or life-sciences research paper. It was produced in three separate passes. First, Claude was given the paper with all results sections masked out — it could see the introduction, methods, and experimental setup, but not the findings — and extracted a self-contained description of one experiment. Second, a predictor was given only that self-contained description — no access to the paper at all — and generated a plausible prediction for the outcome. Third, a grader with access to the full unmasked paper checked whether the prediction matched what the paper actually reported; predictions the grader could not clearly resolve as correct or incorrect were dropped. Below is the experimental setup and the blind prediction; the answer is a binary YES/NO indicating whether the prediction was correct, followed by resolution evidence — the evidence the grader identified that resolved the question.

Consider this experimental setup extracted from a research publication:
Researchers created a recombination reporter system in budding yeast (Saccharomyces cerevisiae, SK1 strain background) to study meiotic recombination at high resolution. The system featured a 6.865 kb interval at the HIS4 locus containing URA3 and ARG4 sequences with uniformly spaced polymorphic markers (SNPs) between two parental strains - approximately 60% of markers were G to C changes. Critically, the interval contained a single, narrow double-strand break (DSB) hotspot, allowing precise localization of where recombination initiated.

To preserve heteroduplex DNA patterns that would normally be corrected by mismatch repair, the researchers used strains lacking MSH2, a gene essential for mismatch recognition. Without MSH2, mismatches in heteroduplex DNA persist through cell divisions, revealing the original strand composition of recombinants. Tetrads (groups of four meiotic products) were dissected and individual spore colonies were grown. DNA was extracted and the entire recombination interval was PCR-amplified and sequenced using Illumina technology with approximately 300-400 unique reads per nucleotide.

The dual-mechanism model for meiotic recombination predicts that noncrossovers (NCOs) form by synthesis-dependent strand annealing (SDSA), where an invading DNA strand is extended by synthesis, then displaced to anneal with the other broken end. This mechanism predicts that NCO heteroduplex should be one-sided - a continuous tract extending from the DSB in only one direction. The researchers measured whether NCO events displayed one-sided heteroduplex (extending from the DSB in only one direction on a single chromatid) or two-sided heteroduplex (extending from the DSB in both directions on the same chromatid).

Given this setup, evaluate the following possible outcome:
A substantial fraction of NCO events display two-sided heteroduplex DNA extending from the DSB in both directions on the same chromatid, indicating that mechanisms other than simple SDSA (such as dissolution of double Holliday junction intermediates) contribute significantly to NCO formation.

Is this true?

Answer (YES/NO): NO